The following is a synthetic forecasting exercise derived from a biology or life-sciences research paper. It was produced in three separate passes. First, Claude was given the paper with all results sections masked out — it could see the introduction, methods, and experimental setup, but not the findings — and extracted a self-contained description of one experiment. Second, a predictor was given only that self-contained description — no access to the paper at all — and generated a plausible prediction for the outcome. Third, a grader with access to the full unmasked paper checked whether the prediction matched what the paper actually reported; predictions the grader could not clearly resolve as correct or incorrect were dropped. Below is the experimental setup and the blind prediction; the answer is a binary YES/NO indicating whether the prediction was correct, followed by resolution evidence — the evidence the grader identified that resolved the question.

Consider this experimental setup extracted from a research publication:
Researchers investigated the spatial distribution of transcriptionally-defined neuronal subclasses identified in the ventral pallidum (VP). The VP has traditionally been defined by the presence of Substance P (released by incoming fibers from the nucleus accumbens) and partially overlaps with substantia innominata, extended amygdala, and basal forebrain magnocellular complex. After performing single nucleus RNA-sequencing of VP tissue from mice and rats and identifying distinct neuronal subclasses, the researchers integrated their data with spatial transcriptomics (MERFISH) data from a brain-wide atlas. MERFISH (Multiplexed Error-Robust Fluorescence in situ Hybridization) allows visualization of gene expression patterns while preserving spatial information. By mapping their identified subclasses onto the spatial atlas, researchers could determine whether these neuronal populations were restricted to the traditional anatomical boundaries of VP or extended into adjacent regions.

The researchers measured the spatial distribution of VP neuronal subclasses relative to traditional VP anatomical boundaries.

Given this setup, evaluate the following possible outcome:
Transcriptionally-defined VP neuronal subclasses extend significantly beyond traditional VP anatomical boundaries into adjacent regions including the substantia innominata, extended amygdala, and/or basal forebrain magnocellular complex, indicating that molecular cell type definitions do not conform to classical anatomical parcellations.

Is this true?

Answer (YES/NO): YES